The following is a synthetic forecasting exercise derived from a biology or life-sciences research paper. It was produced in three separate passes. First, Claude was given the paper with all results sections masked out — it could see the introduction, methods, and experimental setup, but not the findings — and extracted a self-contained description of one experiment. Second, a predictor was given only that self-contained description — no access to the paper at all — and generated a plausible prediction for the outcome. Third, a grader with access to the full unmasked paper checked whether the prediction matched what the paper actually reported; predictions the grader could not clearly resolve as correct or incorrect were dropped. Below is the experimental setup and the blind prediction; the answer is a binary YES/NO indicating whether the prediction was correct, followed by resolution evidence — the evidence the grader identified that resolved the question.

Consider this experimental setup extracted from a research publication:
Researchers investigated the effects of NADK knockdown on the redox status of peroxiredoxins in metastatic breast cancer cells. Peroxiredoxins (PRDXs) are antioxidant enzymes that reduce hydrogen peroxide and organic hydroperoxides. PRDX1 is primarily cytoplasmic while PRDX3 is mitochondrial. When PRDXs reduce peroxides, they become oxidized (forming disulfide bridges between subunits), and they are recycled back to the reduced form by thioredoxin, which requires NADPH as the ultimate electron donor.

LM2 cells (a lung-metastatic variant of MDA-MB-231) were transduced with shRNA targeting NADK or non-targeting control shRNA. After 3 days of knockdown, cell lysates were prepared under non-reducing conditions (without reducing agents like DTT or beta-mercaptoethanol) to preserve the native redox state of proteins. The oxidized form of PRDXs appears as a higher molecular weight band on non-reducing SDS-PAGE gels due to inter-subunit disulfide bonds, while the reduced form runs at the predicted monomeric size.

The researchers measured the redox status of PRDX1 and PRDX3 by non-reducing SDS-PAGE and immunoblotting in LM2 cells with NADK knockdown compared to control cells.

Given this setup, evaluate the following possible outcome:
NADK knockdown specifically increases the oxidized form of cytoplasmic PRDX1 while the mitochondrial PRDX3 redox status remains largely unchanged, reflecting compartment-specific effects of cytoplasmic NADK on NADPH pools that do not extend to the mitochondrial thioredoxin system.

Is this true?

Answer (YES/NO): NO